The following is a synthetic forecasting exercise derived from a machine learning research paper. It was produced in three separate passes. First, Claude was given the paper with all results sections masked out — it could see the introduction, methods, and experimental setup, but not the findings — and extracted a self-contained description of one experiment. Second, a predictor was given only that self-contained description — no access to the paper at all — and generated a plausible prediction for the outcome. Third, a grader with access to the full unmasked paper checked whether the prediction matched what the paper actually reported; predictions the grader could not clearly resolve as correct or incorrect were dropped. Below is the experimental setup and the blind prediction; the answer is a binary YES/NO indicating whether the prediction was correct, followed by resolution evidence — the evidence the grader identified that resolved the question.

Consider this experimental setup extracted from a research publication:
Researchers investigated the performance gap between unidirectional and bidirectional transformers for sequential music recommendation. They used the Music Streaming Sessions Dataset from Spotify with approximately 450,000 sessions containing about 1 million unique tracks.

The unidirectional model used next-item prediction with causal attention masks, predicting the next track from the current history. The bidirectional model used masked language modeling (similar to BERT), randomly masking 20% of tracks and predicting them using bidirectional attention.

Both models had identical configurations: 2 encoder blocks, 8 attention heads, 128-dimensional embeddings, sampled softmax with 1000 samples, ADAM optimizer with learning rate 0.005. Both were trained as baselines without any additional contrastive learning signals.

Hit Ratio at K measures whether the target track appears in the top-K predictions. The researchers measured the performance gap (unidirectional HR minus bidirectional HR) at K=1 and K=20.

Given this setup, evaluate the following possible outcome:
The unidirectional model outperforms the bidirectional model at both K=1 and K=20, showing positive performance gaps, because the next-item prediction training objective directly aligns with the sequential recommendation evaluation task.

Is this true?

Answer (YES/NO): YES